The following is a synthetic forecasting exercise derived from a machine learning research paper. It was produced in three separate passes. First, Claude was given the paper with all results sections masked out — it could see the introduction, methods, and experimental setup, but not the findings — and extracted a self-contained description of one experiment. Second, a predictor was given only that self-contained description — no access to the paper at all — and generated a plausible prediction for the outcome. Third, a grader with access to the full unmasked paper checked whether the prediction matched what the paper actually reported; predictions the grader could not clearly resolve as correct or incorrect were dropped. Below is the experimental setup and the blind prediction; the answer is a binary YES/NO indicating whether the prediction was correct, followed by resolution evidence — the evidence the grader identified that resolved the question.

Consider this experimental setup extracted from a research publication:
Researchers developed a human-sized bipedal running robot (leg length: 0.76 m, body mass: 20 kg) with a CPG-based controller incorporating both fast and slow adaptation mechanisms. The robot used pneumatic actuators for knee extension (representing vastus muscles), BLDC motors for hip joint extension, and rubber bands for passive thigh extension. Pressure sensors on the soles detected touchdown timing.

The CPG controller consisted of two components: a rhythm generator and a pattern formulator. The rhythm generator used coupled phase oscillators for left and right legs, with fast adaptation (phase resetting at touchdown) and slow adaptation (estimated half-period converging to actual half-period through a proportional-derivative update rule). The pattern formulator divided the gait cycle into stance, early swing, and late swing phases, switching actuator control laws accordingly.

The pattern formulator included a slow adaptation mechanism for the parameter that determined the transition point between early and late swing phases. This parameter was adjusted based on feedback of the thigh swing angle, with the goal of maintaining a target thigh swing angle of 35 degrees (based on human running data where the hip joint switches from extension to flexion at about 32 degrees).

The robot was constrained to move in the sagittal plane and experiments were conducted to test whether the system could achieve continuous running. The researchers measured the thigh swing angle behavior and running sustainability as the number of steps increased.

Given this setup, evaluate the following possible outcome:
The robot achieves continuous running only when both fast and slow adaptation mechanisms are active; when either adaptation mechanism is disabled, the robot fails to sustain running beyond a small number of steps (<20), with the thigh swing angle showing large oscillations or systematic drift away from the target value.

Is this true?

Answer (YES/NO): NO